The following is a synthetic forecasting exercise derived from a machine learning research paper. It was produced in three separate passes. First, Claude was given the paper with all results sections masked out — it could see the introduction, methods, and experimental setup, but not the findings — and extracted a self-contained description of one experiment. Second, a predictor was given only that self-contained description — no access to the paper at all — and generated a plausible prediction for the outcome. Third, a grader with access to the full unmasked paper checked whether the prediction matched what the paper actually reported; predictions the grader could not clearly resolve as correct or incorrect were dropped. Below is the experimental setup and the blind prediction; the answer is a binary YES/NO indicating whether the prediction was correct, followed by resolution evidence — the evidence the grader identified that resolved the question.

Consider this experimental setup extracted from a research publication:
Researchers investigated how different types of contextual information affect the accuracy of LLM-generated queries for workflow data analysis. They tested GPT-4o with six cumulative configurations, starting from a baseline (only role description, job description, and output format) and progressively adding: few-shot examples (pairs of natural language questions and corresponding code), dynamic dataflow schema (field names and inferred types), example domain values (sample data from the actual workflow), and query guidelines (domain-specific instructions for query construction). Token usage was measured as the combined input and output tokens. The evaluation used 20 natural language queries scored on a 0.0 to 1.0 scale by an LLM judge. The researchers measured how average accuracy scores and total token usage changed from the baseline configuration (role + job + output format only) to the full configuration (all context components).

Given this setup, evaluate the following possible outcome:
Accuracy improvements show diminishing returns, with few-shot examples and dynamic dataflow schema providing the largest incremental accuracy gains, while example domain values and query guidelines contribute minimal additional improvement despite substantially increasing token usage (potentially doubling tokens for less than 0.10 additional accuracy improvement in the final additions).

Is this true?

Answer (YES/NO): NO